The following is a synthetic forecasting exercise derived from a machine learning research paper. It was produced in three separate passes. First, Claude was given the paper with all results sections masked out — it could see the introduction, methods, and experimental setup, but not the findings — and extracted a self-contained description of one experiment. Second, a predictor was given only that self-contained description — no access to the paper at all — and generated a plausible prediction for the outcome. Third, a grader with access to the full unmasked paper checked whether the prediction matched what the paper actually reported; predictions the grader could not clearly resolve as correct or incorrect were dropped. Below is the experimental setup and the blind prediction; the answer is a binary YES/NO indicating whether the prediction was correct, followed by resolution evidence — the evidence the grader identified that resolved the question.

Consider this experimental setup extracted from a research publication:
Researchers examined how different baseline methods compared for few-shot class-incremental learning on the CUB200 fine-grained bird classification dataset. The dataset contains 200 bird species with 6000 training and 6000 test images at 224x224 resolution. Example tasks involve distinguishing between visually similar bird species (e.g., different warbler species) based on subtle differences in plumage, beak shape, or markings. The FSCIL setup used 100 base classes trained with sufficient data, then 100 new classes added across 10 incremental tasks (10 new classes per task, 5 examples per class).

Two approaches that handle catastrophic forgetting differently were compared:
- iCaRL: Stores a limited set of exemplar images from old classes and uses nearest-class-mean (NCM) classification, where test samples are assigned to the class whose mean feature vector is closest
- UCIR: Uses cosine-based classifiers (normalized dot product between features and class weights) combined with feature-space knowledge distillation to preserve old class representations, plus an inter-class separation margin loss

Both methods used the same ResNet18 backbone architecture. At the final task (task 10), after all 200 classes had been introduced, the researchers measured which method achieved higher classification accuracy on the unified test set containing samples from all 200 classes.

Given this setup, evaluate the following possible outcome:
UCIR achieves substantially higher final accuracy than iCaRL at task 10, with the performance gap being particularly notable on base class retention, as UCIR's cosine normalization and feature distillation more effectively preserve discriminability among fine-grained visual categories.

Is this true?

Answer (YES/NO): NO